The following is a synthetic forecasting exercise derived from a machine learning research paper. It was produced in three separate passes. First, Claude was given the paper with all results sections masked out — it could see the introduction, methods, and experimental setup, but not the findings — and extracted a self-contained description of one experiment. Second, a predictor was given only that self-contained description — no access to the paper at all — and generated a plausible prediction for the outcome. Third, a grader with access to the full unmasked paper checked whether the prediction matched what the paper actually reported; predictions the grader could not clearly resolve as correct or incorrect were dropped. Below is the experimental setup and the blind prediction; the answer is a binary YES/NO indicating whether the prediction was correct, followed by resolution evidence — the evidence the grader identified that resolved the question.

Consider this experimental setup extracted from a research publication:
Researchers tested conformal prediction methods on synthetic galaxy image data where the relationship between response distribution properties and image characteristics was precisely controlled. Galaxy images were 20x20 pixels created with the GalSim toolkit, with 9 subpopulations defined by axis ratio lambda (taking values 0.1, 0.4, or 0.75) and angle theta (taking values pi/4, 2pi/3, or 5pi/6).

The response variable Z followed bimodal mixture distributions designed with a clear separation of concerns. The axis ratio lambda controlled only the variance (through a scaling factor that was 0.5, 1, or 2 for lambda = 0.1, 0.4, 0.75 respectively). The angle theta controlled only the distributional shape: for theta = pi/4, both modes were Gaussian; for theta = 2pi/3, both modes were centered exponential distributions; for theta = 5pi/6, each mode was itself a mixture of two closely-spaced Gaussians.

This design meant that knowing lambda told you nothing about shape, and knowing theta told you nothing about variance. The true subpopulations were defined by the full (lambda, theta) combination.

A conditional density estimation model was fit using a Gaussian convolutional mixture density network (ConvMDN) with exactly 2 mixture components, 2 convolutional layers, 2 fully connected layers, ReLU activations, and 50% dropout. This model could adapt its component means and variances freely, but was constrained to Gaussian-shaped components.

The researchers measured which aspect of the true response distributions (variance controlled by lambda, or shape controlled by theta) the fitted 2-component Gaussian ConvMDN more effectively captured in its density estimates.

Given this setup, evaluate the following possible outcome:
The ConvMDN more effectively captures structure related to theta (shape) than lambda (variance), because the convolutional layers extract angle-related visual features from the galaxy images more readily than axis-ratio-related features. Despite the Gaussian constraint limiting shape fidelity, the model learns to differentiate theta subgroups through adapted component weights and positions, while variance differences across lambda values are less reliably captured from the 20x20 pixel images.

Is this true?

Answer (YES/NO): NO